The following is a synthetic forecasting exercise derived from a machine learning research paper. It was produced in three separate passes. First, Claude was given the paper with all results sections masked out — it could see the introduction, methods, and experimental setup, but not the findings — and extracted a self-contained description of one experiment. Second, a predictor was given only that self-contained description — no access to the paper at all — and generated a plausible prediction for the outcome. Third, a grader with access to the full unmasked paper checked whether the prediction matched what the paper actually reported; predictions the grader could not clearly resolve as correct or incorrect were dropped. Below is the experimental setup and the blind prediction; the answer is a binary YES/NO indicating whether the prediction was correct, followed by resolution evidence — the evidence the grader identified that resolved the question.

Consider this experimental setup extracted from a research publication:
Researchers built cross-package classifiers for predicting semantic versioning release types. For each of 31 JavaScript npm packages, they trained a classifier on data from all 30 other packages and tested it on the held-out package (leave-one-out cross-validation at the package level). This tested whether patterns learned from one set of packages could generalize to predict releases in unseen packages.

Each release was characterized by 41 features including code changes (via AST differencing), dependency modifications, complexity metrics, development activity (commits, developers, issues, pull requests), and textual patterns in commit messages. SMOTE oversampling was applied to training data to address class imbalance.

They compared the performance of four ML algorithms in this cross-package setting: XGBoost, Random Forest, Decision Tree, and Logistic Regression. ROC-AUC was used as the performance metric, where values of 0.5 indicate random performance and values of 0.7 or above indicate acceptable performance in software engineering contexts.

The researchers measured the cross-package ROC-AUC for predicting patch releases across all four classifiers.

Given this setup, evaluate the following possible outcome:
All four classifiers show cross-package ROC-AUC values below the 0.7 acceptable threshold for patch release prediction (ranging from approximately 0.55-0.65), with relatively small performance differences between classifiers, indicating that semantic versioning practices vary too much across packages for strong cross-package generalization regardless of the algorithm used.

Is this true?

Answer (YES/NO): NO